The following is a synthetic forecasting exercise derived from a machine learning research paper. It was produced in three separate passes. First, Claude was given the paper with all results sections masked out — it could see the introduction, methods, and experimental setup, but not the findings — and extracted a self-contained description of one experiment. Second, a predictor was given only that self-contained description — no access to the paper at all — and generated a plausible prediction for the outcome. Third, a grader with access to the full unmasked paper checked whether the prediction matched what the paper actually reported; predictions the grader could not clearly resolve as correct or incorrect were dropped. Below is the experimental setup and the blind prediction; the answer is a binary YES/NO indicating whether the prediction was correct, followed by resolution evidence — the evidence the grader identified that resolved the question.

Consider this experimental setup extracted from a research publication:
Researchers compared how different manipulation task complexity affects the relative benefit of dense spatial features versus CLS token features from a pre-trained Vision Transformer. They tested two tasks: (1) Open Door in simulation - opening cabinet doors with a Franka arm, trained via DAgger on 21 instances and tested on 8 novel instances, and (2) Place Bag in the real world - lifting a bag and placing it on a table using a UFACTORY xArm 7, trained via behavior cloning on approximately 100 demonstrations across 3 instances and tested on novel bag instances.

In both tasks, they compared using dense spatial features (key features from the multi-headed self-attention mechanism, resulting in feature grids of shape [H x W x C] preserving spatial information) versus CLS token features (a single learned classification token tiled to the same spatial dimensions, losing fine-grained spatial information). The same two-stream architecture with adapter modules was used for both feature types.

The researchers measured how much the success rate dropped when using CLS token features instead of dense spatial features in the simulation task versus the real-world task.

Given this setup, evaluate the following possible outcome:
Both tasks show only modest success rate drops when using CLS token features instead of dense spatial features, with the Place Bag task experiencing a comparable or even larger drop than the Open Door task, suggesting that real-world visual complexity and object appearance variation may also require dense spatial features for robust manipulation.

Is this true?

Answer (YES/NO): NO